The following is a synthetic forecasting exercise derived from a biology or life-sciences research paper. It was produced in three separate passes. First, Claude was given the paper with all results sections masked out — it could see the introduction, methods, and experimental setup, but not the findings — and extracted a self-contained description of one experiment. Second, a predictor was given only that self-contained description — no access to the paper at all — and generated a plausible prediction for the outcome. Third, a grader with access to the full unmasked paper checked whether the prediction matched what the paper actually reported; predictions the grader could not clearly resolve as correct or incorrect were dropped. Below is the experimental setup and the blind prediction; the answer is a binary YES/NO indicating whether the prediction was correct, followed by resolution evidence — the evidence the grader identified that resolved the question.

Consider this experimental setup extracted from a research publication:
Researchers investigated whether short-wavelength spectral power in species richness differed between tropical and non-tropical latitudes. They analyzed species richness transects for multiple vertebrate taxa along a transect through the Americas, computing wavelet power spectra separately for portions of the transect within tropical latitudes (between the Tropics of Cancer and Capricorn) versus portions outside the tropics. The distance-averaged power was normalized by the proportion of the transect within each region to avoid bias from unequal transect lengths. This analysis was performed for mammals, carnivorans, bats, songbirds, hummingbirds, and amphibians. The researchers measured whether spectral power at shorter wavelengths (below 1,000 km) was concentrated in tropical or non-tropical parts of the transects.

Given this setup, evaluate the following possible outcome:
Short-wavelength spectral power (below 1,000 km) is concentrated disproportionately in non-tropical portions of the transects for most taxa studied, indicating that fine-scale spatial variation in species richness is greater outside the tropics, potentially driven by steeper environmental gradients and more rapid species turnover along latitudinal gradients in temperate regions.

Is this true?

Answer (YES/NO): NO